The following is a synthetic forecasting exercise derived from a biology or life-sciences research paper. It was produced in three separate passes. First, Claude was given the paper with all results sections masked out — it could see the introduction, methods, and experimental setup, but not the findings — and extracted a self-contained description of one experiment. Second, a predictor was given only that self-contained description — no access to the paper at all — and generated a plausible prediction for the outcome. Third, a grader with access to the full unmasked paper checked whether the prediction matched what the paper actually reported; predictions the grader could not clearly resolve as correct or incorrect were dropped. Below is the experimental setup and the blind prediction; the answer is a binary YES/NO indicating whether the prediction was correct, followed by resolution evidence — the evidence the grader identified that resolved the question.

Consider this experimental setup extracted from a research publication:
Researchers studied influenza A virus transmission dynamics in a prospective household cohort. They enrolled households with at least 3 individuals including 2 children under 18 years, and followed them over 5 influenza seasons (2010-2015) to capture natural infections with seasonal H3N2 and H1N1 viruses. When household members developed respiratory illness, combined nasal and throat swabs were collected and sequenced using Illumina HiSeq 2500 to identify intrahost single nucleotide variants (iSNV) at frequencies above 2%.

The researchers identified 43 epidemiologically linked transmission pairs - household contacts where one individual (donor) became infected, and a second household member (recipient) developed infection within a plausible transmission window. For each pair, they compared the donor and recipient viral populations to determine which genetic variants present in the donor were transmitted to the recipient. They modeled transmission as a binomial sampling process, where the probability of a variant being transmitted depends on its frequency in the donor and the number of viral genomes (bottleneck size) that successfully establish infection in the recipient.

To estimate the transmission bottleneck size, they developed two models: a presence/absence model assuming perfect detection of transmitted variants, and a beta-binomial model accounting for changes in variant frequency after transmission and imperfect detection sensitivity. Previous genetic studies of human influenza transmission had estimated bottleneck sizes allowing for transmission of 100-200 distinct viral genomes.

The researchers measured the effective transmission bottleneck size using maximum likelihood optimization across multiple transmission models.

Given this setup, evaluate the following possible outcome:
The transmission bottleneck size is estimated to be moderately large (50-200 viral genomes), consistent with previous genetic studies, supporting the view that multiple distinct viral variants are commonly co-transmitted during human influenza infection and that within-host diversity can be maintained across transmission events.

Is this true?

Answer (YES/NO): NO